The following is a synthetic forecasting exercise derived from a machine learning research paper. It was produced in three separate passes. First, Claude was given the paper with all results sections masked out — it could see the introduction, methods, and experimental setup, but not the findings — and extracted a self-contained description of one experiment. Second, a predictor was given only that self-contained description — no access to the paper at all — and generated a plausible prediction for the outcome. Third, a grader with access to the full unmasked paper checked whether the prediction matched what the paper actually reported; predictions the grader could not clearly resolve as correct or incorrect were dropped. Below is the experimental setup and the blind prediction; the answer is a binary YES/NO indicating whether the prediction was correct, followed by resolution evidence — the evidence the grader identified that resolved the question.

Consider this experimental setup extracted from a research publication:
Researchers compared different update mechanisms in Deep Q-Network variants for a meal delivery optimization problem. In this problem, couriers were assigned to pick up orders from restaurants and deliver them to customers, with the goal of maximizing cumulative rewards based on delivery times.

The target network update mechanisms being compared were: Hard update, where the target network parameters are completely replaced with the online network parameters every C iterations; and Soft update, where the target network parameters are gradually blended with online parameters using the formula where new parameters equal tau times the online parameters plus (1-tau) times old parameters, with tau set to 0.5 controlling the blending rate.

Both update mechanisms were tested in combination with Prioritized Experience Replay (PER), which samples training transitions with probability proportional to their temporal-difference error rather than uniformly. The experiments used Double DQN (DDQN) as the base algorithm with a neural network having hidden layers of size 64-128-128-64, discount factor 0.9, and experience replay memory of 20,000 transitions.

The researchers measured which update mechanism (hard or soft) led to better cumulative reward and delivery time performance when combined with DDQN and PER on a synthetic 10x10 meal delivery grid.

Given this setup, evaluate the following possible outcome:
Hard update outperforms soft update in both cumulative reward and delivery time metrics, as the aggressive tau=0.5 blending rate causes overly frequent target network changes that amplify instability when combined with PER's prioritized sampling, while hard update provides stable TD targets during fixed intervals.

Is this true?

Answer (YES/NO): NO